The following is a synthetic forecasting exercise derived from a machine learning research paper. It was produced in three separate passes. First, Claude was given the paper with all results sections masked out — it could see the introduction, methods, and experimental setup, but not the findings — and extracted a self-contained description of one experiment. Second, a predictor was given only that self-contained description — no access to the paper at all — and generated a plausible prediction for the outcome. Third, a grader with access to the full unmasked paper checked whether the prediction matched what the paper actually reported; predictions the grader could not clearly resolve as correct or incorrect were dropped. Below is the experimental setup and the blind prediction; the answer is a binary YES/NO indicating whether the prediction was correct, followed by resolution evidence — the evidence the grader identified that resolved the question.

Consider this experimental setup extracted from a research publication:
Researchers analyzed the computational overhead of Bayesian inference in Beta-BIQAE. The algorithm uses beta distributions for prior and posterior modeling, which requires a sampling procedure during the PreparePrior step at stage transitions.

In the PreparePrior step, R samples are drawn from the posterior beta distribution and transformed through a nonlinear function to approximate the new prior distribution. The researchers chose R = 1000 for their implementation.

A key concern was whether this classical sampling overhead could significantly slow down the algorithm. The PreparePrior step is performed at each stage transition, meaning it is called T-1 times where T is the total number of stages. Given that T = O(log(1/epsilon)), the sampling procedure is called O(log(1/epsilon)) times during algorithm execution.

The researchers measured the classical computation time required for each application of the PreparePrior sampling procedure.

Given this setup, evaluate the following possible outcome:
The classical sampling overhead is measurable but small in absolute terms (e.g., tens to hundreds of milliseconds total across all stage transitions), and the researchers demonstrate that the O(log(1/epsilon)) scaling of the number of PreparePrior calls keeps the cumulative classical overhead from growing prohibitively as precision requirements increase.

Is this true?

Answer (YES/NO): NO